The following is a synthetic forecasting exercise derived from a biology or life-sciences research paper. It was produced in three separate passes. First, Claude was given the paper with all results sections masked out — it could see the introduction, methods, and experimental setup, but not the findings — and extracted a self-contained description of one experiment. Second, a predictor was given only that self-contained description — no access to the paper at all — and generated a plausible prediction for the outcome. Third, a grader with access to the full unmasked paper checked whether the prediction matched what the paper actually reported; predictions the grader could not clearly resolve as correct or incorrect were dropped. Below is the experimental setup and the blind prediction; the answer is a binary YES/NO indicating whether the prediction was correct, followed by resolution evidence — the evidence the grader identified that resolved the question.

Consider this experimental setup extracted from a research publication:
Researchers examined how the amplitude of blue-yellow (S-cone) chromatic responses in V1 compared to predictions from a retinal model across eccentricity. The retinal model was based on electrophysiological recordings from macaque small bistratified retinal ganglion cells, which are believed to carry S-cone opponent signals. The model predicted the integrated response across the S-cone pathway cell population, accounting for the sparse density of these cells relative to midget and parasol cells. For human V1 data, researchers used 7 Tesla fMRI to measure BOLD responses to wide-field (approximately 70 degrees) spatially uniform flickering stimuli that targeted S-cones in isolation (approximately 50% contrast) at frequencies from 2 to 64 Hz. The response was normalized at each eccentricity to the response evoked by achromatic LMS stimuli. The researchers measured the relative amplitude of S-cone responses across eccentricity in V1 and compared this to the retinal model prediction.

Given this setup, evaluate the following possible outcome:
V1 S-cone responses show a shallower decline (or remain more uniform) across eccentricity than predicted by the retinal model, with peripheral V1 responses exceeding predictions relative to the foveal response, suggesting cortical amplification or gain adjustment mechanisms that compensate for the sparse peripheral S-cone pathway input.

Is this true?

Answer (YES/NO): YES